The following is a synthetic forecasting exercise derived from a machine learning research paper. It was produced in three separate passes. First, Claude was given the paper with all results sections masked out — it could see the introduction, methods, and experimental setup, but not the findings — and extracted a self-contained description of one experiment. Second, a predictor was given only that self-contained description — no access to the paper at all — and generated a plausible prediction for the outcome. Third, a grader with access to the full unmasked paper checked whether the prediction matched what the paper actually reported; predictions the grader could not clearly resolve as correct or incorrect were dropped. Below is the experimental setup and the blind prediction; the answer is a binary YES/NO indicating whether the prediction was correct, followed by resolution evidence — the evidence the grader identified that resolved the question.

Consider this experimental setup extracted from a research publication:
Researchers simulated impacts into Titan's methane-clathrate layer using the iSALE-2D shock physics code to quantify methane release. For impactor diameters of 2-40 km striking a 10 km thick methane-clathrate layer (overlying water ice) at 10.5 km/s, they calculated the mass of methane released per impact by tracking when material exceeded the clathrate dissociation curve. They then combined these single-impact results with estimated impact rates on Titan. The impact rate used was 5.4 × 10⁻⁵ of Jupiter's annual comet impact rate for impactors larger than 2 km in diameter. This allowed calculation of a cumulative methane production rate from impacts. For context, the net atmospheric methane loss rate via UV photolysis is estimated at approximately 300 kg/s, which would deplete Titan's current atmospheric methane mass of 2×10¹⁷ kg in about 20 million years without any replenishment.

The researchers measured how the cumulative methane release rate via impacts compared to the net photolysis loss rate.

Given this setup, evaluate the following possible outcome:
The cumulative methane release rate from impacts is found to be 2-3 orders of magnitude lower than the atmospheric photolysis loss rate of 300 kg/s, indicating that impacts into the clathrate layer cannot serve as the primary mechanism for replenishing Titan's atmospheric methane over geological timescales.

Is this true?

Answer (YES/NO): NO